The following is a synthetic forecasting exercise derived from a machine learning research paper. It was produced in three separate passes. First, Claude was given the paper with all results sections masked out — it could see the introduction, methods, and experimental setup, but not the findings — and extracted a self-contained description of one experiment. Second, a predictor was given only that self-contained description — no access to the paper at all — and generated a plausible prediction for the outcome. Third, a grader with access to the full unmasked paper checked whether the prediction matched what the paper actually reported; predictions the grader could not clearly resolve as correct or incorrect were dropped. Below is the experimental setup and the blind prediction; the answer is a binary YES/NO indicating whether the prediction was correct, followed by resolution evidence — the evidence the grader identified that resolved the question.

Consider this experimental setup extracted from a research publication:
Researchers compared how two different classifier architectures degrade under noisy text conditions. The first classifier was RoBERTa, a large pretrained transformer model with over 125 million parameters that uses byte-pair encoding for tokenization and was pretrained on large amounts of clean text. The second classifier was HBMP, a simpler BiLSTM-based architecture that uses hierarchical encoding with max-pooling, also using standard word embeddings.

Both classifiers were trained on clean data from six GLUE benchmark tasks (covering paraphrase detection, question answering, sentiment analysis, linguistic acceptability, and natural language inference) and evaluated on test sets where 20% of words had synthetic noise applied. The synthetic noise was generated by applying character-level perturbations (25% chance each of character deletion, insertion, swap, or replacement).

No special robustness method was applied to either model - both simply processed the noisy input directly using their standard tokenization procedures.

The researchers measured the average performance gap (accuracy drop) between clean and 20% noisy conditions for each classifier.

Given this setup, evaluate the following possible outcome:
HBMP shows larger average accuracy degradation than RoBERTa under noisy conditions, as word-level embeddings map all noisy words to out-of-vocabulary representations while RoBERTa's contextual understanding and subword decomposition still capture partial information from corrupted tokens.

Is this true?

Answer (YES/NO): NO